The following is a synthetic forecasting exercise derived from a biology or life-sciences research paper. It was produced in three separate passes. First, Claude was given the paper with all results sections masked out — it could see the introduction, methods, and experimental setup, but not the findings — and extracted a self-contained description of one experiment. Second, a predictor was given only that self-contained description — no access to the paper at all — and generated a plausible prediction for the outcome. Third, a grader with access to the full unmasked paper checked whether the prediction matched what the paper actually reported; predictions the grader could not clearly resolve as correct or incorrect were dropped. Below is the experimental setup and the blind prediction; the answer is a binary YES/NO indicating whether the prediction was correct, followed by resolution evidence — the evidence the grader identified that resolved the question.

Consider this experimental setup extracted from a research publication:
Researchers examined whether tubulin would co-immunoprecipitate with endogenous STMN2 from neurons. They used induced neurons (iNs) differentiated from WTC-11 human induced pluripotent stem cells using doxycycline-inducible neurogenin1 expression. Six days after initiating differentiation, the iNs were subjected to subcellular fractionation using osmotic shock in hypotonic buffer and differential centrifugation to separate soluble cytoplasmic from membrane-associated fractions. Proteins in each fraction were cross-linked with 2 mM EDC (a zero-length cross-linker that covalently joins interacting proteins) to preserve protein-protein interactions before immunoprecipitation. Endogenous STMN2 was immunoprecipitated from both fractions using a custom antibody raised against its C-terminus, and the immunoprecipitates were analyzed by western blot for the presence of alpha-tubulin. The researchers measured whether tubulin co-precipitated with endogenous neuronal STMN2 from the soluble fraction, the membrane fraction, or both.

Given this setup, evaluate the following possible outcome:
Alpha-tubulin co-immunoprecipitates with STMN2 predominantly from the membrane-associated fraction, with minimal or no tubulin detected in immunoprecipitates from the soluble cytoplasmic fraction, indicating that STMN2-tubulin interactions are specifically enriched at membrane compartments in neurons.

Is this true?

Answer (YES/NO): NO